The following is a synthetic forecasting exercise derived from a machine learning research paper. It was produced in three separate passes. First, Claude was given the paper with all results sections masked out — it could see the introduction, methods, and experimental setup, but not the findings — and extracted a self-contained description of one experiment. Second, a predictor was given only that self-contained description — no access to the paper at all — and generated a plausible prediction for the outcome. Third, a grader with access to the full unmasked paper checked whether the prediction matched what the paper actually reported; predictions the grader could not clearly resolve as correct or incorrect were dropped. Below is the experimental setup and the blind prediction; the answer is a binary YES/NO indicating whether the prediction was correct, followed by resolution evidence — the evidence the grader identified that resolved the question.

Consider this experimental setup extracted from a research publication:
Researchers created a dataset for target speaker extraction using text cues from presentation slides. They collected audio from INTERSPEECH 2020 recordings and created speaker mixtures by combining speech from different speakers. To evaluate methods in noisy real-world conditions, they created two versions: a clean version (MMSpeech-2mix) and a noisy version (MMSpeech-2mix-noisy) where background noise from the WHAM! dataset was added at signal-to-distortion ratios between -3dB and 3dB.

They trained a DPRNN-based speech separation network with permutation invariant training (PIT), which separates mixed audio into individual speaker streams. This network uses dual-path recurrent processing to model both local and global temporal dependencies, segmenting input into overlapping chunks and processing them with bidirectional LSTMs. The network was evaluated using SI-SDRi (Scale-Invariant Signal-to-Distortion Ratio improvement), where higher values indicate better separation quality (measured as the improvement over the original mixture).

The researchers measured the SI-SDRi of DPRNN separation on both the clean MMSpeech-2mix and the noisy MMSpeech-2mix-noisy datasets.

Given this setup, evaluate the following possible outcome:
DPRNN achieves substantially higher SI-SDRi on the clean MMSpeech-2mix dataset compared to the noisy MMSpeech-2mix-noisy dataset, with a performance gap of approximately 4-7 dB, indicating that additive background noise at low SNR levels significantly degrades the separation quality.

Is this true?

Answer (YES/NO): NO